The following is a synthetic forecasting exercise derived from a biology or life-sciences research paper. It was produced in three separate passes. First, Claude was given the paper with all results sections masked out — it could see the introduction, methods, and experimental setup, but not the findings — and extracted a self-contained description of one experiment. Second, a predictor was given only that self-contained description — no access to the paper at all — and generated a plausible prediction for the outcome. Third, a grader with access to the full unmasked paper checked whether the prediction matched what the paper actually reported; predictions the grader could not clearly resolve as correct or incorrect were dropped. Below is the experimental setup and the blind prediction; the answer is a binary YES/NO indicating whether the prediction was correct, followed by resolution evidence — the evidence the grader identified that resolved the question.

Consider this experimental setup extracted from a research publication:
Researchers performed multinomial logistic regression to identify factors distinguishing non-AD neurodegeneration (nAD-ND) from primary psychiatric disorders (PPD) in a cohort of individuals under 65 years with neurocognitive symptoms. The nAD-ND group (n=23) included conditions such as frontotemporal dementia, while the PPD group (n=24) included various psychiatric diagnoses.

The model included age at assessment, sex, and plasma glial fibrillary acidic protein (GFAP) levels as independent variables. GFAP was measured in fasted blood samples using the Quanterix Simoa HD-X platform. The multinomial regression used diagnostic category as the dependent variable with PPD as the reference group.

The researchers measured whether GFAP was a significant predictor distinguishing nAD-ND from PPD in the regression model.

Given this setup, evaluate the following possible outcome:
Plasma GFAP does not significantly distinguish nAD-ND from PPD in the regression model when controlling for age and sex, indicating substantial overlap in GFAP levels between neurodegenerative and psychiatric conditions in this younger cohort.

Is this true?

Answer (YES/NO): YES